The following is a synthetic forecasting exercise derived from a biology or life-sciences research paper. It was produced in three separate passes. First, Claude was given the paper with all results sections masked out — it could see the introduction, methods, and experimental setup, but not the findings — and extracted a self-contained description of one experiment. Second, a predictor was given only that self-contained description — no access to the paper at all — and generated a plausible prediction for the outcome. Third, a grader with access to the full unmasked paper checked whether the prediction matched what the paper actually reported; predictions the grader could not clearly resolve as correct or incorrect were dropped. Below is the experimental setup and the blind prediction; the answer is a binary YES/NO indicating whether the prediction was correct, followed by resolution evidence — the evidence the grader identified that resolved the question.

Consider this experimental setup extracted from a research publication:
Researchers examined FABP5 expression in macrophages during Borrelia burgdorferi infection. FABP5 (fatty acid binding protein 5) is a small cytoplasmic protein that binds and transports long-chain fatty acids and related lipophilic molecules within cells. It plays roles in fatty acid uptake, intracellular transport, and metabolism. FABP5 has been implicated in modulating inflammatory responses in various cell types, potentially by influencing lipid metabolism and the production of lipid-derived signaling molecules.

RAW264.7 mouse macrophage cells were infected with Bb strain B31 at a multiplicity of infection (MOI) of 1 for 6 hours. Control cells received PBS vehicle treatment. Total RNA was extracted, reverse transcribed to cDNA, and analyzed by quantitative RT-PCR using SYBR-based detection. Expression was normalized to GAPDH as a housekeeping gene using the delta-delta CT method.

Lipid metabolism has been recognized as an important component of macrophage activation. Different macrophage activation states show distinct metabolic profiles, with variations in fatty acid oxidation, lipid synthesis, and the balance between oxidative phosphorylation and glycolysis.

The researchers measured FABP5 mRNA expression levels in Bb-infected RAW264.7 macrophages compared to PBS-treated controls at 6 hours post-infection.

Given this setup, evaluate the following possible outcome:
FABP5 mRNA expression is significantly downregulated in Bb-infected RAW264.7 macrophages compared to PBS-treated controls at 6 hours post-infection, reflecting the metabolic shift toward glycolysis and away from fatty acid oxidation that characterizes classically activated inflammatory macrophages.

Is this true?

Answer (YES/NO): NO